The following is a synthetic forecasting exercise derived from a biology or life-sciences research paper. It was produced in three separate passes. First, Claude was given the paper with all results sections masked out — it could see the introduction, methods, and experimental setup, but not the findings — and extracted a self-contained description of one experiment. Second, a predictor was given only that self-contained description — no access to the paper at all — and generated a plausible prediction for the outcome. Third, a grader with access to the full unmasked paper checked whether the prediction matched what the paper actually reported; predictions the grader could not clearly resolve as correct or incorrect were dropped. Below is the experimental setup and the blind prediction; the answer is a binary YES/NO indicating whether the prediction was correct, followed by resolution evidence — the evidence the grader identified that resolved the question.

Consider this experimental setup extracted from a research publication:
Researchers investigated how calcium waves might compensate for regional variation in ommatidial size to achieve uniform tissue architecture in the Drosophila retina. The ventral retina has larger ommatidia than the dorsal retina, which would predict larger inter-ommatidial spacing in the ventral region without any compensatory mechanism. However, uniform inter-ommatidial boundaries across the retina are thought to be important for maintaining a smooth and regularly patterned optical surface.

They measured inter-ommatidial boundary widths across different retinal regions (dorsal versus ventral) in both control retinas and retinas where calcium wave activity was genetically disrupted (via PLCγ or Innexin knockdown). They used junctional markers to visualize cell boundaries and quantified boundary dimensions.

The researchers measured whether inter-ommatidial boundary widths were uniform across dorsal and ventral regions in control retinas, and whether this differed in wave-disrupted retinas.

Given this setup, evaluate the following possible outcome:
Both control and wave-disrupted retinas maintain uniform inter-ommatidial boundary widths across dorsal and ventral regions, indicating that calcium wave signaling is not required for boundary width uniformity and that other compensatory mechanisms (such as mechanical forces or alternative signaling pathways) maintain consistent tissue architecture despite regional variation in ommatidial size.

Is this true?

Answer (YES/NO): NO